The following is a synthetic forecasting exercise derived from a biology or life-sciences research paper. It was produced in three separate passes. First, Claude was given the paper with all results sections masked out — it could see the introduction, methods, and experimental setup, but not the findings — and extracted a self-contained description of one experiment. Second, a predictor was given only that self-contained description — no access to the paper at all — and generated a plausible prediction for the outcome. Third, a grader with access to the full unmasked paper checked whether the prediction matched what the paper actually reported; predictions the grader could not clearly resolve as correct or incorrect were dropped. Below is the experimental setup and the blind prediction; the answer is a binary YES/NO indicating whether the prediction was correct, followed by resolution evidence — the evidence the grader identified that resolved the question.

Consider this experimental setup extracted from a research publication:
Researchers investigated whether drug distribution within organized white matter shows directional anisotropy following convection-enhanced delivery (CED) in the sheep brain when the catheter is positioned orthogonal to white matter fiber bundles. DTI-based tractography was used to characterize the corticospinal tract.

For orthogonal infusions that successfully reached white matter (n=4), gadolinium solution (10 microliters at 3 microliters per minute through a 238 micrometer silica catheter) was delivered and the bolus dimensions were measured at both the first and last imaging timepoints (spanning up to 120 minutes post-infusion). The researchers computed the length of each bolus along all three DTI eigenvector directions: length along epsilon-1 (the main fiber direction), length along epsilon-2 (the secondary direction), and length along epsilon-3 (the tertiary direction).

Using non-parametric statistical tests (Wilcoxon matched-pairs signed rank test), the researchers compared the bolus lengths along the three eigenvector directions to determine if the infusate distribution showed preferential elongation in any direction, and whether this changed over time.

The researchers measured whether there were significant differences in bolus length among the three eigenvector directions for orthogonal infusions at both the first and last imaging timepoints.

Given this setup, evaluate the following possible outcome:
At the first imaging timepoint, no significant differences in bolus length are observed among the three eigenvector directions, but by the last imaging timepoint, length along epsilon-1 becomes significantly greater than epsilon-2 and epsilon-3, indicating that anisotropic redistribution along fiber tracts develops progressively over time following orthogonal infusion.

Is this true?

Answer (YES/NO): NO